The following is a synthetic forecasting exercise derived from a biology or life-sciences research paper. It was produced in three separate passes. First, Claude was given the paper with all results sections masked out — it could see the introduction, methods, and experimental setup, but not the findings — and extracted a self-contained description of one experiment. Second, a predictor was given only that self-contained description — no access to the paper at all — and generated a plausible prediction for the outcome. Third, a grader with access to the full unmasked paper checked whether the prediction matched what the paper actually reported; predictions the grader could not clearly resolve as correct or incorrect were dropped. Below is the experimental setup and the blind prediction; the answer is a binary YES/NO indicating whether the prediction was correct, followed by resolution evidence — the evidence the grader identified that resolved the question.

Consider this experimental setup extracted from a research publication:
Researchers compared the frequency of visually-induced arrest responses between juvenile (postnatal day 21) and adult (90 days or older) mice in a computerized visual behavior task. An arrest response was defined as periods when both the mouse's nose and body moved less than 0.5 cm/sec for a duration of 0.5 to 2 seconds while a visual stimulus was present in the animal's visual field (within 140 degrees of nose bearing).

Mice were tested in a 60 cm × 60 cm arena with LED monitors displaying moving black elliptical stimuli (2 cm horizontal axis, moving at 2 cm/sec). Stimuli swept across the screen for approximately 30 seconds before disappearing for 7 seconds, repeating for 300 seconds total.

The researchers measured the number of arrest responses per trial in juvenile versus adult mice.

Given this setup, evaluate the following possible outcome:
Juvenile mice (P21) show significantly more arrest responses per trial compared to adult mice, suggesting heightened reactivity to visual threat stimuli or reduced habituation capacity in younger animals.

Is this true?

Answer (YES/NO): NO